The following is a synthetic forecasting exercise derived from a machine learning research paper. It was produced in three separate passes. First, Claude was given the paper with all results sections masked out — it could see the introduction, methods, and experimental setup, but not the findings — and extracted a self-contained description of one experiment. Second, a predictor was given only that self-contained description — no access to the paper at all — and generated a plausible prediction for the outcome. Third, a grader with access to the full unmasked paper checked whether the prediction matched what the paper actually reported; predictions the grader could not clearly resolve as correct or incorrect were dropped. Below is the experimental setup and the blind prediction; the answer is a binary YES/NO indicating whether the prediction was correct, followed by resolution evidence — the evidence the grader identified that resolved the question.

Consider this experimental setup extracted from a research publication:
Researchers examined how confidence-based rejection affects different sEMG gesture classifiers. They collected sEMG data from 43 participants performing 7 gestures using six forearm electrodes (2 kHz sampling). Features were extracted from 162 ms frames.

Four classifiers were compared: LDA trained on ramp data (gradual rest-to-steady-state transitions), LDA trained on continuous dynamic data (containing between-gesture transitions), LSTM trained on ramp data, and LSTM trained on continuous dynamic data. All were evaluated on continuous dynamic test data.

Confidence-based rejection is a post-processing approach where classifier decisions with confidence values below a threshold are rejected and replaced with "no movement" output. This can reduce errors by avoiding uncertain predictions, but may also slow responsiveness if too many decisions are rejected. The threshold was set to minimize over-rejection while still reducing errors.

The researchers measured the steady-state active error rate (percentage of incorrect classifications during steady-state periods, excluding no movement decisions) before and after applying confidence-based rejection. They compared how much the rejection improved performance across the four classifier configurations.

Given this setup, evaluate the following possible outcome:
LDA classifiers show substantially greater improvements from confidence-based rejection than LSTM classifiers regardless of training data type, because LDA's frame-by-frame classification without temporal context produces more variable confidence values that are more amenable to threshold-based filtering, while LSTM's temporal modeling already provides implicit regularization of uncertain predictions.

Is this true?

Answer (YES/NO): NO